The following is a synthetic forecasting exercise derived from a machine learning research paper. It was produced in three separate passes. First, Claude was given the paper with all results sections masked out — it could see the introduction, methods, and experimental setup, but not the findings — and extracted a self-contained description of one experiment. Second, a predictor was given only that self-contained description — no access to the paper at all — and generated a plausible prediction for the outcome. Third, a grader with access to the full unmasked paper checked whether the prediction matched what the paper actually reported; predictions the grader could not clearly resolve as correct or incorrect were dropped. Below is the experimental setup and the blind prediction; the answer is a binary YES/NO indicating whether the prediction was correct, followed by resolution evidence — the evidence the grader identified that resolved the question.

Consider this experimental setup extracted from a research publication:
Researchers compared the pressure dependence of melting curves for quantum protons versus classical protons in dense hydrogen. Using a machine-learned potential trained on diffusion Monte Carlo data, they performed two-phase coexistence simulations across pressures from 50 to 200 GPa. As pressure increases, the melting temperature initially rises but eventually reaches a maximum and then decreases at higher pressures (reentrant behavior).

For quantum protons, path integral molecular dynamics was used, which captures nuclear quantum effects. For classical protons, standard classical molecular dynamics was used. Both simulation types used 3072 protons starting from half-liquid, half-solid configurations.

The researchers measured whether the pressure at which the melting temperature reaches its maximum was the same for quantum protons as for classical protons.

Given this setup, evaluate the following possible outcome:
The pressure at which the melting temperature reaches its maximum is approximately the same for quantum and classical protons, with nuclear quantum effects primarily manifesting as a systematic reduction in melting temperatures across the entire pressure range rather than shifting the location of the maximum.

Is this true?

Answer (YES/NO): YES